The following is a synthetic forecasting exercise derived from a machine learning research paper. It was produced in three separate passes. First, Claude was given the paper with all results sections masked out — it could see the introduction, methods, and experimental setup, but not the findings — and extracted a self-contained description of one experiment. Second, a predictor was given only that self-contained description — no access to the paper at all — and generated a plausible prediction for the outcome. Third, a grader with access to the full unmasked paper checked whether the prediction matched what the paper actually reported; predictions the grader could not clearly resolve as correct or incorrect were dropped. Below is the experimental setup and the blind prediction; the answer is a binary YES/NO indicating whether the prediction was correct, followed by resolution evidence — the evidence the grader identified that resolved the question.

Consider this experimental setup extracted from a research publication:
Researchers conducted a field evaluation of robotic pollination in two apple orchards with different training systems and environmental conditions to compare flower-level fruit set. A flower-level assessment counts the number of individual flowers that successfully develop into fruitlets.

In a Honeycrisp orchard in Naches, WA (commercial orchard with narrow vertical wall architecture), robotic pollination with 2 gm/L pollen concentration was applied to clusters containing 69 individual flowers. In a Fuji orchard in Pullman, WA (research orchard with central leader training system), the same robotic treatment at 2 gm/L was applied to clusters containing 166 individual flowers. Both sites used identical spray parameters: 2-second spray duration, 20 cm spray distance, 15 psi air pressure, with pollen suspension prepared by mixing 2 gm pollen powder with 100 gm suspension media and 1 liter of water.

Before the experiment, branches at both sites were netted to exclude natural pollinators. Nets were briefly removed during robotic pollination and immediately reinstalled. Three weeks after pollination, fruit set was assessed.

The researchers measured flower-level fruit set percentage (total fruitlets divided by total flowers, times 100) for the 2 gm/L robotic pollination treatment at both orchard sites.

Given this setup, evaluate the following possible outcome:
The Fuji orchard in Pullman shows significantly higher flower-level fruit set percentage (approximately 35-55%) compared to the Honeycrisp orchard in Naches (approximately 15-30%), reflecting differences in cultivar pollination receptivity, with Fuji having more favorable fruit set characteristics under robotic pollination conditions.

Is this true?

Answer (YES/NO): NO